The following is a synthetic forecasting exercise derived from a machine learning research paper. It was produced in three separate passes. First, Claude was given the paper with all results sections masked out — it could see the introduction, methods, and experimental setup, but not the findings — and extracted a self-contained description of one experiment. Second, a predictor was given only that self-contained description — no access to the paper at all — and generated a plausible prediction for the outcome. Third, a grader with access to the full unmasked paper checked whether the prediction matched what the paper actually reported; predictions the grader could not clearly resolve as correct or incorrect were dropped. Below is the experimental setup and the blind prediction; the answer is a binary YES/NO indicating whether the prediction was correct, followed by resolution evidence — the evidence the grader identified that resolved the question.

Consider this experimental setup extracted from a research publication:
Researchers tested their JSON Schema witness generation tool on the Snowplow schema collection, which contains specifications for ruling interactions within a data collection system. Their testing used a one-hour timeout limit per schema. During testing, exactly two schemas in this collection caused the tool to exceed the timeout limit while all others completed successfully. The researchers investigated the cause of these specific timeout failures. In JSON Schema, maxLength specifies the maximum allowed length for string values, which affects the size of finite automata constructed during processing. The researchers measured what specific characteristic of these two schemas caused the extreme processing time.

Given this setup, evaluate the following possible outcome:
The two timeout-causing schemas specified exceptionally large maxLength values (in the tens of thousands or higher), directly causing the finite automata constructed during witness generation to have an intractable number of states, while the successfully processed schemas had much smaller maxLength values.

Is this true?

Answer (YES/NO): YES